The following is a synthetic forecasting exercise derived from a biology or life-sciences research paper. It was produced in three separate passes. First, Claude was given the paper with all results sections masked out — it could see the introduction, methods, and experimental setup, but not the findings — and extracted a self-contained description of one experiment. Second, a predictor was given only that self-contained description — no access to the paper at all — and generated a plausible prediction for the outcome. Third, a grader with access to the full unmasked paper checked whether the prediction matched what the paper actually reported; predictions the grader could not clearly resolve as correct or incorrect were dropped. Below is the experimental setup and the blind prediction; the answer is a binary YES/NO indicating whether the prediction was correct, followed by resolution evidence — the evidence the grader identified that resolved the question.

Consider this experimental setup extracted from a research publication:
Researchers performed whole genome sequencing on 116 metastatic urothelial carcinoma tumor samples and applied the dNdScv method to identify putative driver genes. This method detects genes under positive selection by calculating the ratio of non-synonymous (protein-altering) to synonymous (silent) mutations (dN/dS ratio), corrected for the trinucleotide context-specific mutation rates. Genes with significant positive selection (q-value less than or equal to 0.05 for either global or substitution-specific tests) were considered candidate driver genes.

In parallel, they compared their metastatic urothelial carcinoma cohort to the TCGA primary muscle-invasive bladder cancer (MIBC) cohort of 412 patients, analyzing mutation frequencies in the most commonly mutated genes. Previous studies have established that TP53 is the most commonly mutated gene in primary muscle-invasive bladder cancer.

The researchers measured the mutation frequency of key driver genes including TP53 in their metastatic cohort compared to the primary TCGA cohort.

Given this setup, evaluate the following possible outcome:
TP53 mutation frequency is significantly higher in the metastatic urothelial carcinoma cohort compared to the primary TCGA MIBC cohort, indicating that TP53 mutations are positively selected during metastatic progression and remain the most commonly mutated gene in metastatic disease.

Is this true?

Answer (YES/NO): YES